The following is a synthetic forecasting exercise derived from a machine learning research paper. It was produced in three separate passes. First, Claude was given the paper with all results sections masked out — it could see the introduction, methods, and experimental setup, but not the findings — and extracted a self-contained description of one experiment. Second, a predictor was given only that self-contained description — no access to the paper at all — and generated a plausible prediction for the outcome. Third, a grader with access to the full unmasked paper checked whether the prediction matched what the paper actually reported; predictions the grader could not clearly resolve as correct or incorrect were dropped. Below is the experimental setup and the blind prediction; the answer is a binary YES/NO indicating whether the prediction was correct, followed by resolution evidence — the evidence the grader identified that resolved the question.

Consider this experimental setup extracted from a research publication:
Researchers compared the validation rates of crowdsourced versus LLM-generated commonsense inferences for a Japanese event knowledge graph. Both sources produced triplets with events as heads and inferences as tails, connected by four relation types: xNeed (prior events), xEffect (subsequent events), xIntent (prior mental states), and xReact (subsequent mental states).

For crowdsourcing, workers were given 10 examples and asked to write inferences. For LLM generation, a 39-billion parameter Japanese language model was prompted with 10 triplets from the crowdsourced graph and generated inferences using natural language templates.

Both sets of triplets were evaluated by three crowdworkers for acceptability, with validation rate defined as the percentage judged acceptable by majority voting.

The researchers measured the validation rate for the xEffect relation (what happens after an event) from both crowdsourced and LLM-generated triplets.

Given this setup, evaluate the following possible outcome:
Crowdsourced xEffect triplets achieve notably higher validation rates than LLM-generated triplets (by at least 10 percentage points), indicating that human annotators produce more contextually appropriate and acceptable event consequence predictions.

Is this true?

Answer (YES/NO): NO